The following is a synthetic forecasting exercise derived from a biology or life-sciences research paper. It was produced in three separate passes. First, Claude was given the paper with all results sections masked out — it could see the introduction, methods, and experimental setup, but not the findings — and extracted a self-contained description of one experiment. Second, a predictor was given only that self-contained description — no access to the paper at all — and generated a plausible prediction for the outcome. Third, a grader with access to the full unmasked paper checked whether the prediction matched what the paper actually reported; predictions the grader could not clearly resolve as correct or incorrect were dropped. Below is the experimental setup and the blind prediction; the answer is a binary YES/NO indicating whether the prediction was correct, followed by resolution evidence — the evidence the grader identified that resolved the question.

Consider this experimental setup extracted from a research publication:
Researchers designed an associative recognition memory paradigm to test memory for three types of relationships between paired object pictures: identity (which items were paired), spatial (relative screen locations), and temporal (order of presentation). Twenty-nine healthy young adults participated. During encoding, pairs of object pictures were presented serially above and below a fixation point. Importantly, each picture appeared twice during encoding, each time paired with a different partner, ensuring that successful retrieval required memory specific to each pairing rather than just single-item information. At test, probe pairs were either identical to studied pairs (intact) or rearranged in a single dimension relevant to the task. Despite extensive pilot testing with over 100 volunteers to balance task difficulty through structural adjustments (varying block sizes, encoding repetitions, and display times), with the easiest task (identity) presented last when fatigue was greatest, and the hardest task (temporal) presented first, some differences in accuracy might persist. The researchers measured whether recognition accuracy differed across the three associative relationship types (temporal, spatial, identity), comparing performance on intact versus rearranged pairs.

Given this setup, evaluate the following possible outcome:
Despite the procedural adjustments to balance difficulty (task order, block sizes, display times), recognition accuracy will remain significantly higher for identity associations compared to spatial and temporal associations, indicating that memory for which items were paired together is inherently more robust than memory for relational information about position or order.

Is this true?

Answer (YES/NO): NO